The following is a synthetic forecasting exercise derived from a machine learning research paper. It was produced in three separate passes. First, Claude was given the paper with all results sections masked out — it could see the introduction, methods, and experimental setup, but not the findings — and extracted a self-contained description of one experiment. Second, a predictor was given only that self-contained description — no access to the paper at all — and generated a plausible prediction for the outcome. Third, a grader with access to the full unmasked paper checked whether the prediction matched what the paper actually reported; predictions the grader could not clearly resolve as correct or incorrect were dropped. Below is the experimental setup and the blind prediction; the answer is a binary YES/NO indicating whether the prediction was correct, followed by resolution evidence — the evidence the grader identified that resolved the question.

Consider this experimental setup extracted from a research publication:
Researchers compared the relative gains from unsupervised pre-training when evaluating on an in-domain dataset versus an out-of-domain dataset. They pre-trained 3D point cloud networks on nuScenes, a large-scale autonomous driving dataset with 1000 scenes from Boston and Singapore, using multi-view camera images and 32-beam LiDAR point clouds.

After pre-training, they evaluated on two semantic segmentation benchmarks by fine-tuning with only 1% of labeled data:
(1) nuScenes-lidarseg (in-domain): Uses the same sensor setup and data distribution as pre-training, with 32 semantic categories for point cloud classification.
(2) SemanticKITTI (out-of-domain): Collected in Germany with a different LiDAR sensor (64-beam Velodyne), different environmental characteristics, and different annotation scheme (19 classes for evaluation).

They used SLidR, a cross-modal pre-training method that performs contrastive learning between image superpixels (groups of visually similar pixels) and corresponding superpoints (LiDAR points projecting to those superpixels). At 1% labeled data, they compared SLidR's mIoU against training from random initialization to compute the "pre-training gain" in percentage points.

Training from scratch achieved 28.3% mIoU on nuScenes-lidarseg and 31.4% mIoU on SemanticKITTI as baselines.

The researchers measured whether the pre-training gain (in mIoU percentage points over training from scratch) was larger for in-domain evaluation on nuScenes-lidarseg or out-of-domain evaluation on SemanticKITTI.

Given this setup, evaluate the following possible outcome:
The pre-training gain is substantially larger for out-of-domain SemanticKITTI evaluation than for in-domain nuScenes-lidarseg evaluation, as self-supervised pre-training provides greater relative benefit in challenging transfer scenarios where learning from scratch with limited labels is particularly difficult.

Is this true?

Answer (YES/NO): YES